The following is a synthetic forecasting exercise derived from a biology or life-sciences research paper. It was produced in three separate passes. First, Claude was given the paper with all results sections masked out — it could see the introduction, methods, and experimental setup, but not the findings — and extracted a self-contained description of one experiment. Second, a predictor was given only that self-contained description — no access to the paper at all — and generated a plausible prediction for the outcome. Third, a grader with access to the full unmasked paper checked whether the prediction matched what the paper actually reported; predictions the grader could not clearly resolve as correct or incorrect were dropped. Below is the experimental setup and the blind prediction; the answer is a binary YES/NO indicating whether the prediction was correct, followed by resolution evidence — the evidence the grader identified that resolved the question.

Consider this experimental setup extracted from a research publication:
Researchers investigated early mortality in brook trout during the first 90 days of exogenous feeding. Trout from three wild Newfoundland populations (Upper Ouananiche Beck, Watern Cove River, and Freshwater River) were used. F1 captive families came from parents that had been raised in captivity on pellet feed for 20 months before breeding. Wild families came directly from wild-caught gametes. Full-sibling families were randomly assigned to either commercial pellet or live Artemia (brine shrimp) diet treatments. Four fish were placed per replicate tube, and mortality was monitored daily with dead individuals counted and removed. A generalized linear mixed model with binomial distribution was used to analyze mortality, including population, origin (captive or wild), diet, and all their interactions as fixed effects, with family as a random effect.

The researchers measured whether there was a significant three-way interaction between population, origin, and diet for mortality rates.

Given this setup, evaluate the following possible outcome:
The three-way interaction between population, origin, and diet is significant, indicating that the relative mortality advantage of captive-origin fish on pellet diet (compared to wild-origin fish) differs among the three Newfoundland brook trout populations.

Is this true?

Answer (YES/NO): NO